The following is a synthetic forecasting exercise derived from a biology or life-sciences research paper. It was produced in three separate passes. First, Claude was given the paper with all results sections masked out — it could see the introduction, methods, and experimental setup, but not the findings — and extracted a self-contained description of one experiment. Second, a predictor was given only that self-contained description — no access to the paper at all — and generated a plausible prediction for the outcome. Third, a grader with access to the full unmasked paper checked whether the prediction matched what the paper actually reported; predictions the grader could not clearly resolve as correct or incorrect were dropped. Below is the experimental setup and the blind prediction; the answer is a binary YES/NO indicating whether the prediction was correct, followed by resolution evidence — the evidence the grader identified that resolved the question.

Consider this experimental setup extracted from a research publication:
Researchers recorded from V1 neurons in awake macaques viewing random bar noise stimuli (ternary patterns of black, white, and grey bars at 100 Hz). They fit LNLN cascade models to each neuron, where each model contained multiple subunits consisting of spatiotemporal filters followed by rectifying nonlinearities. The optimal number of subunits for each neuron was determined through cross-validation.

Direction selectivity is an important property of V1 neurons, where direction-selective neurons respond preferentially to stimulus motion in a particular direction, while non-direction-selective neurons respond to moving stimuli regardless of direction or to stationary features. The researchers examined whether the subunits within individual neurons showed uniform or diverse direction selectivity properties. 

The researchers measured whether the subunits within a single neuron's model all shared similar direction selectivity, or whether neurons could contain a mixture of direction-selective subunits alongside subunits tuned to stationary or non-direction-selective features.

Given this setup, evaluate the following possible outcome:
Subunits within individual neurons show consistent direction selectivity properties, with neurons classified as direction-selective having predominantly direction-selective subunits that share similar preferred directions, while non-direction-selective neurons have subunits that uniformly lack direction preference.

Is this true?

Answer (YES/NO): NO